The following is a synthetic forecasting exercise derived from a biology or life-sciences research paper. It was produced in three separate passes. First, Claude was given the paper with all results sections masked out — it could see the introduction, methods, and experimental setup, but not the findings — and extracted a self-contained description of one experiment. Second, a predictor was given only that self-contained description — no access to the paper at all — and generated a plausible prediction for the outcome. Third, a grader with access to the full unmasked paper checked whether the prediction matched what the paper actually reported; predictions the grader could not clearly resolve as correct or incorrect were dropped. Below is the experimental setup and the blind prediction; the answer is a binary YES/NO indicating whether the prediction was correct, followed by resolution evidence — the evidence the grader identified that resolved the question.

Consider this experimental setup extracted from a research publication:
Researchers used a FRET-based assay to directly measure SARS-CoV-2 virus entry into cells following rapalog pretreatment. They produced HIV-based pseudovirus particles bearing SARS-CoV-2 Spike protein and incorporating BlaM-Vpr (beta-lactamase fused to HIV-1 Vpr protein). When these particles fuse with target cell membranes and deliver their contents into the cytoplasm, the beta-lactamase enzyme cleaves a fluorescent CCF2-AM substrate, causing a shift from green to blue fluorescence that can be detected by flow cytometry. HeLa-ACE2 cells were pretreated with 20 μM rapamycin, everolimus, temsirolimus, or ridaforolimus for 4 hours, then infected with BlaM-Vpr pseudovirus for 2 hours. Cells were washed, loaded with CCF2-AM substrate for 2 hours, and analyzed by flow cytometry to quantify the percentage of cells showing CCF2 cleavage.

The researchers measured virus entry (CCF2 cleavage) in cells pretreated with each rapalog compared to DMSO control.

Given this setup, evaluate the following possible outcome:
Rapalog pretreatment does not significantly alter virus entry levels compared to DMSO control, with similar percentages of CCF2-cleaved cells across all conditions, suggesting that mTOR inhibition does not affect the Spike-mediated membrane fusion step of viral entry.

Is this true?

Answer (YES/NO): NO